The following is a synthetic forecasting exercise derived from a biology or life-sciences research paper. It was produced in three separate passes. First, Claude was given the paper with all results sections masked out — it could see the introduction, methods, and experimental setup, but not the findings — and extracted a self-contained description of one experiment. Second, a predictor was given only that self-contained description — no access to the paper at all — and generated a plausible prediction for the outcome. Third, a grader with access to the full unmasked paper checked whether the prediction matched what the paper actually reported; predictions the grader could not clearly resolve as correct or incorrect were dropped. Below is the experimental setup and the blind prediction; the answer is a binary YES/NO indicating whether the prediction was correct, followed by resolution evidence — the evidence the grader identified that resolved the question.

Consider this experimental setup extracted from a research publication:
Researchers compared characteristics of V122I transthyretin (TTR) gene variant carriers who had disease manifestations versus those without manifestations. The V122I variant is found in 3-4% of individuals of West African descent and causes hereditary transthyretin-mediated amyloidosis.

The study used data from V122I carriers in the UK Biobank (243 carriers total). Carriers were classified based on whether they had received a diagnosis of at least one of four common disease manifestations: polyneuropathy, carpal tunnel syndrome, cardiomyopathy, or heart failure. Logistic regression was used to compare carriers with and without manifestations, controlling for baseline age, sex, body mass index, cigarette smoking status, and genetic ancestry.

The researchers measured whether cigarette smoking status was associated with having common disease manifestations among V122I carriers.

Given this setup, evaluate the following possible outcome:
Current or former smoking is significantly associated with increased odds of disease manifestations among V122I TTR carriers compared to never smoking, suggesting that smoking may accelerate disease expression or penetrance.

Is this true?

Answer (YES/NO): YES